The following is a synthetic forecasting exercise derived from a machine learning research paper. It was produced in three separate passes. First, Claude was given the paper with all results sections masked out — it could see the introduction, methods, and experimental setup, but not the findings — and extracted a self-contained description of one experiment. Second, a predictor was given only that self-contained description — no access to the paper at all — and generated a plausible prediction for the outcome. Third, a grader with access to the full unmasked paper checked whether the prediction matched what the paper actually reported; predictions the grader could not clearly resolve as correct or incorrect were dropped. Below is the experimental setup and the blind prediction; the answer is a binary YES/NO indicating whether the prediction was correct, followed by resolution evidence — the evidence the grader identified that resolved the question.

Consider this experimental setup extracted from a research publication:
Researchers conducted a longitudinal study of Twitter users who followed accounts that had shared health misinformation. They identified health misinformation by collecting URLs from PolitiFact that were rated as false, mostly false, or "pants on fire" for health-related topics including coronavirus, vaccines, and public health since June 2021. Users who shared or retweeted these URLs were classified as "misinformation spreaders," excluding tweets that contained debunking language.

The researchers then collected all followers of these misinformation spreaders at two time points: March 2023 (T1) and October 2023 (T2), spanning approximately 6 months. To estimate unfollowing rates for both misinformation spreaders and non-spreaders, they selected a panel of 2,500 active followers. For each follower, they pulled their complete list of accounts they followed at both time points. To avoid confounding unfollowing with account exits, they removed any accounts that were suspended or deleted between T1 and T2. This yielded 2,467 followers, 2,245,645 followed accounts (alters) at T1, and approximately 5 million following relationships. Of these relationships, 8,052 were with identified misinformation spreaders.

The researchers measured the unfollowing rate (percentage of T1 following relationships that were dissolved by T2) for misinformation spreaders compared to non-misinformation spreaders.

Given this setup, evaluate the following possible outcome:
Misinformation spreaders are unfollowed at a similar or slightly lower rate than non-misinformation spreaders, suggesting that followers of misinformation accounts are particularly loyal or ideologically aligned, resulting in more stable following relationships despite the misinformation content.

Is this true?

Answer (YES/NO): YES